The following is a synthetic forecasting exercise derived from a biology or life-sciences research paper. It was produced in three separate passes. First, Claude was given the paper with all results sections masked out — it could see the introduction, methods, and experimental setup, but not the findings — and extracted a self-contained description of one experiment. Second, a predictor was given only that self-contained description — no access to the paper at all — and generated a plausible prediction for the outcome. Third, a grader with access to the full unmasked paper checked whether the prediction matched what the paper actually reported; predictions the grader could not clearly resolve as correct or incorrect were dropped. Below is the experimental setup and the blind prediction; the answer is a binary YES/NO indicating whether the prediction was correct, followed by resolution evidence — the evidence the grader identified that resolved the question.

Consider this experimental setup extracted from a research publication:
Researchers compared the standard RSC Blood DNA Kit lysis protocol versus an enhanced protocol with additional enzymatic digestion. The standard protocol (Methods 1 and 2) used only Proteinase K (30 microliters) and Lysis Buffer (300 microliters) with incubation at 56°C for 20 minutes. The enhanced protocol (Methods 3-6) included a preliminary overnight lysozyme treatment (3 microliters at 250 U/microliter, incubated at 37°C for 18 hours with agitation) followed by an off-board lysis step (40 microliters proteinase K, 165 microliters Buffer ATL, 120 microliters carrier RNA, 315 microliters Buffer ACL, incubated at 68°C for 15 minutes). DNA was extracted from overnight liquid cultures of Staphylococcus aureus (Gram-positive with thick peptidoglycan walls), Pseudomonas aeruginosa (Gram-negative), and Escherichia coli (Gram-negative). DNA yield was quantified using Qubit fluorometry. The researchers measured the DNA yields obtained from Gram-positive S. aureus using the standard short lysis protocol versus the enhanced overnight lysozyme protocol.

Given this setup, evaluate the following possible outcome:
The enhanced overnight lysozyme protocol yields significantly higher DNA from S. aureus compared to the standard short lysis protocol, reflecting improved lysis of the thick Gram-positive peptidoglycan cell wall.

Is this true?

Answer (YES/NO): YES